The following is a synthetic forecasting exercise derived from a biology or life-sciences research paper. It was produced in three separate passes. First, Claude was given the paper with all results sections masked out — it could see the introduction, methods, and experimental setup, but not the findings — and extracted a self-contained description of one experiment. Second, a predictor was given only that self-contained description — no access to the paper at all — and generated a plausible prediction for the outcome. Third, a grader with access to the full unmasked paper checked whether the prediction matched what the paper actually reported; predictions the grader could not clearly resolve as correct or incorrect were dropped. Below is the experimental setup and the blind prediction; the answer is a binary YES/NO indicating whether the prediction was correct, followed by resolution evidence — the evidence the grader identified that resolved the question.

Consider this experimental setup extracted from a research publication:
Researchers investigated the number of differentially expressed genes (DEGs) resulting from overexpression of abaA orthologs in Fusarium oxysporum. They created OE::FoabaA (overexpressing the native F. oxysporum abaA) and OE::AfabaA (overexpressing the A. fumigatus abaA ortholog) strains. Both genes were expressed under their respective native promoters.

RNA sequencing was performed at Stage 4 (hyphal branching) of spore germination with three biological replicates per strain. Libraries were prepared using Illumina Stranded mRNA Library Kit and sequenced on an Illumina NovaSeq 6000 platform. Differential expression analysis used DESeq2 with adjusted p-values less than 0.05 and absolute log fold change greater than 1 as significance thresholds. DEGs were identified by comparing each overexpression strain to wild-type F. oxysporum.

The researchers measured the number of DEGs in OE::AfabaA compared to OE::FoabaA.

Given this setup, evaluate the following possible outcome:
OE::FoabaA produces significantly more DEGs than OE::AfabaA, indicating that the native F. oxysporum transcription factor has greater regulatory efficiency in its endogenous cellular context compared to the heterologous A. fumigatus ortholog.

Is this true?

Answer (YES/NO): NO